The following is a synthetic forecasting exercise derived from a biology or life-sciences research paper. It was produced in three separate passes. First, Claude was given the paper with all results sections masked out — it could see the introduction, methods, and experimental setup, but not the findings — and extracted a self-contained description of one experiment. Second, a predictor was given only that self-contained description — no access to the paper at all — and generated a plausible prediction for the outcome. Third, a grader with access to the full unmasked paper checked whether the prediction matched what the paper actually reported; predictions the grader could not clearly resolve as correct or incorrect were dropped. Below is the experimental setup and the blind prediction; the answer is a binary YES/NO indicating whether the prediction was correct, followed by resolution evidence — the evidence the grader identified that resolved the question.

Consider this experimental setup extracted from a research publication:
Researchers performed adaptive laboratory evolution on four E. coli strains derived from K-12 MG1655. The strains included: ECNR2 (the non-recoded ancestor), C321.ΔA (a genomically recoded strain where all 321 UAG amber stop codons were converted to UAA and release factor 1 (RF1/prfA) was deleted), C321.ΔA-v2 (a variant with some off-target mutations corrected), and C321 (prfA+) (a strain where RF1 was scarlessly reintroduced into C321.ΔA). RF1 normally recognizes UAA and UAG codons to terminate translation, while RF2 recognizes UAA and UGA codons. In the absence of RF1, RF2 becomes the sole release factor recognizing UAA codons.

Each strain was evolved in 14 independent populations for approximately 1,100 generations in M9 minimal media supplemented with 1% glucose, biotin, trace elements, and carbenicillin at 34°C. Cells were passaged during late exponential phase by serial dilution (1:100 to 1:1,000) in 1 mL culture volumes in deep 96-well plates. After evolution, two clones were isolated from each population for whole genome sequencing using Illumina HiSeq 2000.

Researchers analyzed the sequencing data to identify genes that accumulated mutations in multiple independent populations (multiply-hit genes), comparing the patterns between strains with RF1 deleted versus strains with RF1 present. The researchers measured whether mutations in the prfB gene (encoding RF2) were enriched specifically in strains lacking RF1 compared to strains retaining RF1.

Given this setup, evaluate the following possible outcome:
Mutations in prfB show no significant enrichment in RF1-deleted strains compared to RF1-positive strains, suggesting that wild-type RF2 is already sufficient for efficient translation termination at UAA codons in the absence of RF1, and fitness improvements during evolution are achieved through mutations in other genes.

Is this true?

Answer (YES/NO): NO